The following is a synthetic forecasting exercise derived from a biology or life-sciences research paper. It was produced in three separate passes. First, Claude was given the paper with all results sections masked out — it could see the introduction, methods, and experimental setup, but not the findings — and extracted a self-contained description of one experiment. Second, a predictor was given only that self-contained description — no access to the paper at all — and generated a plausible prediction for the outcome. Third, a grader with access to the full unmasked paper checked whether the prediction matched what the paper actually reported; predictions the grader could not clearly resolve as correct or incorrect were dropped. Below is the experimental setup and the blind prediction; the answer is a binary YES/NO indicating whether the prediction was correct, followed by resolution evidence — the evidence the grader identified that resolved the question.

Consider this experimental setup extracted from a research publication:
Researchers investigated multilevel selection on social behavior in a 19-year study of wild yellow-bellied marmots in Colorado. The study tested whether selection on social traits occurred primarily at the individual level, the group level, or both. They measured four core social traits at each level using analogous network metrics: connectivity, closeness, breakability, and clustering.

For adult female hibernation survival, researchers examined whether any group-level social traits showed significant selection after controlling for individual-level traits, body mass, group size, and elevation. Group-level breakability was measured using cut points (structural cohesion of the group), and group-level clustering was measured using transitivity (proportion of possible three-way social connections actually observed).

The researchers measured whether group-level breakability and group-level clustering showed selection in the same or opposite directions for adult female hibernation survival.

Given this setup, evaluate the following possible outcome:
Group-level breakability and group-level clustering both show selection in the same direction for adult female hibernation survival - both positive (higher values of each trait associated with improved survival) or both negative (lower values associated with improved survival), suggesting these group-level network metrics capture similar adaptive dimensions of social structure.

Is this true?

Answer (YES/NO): NO